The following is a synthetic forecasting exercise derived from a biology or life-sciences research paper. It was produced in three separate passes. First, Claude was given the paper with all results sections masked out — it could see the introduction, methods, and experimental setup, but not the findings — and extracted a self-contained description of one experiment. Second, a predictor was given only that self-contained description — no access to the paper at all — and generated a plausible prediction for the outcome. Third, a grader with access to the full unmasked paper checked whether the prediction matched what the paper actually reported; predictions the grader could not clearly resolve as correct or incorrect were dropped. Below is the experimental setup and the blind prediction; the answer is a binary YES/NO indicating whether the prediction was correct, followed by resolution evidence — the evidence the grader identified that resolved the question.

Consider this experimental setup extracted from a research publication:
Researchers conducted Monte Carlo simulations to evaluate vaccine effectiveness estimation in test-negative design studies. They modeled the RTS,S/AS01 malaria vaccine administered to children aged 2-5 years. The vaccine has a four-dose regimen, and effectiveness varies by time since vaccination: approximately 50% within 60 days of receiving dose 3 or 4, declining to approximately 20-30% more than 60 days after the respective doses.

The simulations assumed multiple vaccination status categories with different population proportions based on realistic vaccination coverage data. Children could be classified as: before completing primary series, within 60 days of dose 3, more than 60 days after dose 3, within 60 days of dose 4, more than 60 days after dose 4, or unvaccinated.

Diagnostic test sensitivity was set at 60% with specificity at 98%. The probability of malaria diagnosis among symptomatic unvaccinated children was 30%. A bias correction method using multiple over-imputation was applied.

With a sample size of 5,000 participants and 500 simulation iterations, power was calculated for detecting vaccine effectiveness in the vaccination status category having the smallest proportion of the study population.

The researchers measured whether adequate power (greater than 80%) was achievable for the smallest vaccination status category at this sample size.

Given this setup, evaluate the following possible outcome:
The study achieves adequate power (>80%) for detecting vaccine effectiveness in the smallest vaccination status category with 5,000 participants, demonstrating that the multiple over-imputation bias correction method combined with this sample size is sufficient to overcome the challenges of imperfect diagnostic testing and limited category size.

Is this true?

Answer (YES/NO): NO